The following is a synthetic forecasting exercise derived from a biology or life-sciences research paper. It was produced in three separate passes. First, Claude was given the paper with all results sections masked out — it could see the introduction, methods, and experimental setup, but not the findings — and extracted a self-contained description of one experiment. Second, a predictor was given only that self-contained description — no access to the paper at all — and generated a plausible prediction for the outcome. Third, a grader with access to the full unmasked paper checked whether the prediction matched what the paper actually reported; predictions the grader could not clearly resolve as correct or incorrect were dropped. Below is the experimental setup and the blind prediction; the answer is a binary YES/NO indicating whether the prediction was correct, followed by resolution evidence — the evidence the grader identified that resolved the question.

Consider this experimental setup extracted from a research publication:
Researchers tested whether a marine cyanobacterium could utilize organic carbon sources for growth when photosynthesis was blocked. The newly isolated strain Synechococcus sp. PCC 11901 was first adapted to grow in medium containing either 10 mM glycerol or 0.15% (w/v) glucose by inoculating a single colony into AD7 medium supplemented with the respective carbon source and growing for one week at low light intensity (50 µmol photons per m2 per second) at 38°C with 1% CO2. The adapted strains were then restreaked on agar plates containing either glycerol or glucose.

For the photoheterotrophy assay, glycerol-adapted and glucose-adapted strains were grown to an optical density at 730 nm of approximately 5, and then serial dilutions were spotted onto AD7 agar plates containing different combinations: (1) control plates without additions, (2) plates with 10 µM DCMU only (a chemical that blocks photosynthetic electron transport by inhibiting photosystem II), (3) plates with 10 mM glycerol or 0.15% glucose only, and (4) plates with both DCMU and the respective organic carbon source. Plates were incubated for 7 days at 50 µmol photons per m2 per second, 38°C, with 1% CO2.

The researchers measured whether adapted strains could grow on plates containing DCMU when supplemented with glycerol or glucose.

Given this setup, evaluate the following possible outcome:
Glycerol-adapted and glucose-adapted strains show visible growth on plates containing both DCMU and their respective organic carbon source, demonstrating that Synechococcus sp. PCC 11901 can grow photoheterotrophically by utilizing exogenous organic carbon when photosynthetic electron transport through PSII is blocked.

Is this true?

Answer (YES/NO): NO